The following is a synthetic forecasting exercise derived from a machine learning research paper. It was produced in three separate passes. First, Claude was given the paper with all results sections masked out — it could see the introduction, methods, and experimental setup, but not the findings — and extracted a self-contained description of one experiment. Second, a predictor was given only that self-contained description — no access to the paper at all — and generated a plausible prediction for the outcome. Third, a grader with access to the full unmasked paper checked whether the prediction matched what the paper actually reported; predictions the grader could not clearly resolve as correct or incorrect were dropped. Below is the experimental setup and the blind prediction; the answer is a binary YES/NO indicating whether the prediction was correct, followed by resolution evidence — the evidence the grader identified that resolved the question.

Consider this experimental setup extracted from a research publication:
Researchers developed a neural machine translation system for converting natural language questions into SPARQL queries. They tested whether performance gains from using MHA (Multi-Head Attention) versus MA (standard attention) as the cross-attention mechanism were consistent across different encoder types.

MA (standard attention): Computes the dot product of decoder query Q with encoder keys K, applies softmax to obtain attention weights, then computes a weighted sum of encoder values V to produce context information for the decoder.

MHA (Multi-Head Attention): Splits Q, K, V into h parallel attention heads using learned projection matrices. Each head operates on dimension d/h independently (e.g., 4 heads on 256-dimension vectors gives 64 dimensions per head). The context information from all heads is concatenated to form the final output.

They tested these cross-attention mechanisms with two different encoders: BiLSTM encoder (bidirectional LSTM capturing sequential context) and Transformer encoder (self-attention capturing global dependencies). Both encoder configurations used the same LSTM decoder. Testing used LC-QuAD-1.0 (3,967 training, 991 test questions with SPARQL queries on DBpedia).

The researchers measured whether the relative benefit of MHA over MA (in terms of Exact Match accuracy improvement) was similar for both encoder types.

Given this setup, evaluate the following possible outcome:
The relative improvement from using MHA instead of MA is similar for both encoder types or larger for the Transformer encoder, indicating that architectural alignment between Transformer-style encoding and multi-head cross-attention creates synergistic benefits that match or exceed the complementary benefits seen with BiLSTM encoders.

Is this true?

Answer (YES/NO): YES